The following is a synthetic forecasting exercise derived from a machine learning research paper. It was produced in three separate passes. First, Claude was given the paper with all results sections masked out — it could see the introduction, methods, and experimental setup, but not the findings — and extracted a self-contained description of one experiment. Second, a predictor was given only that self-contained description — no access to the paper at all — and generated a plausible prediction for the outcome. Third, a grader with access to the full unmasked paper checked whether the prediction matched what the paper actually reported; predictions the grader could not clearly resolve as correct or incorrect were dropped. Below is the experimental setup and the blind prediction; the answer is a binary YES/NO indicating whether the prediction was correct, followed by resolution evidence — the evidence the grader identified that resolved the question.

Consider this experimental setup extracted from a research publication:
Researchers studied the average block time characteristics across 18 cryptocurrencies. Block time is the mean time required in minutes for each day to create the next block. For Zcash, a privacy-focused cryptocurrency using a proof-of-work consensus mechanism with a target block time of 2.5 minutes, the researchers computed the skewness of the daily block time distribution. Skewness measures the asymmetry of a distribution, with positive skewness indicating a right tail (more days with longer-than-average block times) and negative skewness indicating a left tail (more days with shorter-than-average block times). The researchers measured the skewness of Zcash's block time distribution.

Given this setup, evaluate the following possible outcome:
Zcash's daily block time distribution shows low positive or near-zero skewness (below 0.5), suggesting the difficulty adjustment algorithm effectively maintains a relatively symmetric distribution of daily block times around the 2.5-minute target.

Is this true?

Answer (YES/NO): NO